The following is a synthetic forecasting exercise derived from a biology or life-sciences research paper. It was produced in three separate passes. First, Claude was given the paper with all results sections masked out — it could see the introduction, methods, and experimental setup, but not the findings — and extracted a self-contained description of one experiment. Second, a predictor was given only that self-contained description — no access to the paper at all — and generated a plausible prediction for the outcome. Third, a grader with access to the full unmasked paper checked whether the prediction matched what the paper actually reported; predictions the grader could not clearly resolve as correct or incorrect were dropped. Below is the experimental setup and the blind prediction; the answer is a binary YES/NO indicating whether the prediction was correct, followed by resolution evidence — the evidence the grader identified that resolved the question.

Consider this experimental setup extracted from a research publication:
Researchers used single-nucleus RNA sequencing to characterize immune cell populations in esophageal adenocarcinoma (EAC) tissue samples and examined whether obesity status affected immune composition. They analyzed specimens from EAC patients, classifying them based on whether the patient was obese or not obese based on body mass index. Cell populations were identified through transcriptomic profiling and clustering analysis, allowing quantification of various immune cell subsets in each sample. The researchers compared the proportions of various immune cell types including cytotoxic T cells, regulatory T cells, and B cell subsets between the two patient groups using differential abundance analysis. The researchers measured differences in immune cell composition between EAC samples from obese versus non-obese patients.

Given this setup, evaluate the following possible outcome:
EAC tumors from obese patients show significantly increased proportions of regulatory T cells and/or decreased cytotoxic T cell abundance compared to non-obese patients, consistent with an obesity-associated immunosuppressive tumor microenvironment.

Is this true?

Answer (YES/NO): NO